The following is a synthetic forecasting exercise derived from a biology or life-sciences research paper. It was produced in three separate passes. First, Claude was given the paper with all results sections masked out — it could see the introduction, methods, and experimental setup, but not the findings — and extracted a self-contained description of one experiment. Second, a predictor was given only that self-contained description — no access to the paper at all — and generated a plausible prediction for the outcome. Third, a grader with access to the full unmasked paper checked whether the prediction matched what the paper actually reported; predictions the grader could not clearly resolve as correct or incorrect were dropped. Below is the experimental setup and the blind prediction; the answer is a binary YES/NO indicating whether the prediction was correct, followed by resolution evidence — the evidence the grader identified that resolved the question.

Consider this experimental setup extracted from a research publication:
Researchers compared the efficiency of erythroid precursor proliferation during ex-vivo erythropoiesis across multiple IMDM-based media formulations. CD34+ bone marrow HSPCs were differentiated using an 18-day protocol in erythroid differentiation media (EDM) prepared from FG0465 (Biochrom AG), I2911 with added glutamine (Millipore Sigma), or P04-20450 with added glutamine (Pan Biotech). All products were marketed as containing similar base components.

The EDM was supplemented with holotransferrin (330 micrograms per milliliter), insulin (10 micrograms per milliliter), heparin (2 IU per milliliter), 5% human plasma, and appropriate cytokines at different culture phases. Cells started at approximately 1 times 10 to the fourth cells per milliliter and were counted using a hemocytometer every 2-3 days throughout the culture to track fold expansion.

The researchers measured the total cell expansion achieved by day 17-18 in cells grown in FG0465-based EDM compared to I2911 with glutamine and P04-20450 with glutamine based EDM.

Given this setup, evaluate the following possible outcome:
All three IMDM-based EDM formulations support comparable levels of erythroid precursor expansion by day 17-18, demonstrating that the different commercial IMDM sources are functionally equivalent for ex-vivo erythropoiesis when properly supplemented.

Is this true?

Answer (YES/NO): NO